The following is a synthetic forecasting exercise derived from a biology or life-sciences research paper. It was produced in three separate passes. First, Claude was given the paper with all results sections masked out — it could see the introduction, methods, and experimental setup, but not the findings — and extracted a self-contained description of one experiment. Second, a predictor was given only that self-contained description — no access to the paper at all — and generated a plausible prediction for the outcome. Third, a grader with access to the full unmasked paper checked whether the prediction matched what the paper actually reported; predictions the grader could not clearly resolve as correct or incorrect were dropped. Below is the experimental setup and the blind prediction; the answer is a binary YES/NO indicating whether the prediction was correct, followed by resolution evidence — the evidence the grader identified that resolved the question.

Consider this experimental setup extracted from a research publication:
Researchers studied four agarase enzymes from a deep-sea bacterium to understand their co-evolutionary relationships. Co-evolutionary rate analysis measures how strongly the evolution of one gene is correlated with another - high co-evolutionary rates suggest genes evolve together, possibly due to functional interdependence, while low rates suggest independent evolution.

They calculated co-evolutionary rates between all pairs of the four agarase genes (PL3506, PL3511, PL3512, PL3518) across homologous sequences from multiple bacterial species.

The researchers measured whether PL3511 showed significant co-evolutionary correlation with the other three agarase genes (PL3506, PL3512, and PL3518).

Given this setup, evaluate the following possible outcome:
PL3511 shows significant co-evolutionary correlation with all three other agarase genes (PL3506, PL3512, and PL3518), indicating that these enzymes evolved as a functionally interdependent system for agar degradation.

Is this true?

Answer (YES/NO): NO